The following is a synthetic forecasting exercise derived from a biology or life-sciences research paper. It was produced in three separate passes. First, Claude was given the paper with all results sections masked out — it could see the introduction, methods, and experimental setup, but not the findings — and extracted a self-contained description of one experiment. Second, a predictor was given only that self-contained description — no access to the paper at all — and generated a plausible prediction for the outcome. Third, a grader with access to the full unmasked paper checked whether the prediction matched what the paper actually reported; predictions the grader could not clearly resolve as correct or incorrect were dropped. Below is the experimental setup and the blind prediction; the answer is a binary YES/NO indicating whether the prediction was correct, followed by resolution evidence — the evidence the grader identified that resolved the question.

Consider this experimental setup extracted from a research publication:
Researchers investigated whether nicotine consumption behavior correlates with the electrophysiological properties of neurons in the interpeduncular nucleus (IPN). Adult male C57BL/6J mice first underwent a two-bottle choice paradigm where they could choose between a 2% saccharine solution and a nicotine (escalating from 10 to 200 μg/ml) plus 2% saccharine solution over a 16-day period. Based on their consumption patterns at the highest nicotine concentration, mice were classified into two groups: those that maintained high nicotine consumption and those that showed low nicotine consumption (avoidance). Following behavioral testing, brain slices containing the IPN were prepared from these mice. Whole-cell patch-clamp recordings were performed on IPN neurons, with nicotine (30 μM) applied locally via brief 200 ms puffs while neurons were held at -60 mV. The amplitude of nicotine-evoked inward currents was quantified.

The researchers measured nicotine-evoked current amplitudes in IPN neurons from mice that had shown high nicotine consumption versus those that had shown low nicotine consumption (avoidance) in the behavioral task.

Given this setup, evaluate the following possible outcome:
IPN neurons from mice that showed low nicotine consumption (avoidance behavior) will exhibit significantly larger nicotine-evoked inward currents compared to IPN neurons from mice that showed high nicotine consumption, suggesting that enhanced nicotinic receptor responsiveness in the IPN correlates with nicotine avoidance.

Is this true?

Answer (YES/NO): YES